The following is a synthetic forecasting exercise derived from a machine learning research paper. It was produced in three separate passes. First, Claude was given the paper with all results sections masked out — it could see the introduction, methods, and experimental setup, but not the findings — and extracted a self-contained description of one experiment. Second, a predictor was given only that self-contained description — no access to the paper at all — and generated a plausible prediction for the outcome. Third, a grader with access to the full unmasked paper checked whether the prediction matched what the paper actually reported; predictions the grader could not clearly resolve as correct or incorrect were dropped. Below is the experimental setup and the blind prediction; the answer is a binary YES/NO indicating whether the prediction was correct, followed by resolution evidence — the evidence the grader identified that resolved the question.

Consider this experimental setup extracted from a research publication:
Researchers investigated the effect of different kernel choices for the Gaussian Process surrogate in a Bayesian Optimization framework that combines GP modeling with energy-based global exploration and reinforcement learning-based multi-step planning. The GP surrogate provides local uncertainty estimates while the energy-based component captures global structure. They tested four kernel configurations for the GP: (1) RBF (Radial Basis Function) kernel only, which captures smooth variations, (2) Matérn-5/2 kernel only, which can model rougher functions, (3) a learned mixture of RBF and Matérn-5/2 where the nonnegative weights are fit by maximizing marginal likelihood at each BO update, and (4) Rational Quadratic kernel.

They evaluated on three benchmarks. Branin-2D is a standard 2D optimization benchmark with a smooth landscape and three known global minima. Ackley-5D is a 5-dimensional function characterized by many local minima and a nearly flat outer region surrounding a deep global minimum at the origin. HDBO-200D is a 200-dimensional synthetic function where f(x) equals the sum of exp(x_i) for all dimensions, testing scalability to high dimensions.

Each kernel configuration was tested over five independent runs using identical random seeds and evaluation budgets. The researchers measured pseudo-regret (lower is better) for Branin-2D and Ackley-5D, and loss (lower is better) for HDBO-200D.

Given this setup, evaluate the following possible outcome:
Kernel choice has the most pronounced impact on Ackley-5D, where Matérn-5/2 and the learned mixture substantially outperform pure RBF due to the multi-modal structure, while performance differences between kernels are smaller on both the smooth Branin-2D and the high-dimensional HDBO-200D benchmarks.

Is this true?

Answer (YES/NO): NO